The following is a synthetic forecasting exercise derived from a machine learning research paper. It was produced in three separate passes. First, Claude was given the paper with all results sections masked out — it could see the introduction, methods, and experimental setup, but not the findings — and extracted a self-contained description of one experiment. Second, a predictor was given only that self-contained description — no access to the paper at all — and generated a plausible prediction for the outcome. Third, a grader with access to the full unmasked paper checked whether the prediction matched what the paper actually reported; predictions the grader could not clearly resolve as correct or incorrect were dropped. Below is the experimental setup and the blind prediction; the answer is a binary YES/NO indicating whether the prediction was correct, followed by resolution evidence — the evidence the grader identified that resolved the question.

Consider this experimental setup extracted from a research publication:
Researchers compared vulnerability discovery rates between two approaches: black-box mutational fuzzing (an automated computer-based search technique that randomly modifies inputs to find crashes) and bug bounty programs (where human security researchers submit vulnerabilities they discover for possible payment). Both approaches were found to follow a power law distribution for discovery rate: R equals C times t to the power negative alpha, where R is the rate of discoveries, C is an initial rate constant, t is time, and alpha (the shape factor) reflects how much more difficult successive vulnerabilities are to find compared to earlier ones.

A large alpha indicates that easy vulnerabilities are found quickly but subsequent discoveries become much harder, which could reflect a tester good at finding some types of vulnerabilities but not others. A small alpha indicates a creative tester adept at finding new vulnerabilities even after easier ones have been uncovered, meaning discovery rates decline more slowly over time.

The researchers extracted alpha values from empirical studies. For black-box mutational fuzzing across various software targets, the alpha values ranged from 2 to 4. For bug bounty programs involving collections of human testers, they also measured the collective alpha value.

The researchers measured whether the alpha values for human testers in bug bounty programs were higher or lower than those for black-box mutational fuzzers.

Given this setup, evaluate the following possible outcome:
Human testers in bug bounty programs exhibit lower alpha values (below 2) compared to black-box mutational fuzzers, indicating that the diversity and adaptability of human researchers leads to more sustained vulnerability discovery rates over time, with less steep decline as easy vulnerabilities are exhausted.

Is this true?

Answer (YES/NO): YES